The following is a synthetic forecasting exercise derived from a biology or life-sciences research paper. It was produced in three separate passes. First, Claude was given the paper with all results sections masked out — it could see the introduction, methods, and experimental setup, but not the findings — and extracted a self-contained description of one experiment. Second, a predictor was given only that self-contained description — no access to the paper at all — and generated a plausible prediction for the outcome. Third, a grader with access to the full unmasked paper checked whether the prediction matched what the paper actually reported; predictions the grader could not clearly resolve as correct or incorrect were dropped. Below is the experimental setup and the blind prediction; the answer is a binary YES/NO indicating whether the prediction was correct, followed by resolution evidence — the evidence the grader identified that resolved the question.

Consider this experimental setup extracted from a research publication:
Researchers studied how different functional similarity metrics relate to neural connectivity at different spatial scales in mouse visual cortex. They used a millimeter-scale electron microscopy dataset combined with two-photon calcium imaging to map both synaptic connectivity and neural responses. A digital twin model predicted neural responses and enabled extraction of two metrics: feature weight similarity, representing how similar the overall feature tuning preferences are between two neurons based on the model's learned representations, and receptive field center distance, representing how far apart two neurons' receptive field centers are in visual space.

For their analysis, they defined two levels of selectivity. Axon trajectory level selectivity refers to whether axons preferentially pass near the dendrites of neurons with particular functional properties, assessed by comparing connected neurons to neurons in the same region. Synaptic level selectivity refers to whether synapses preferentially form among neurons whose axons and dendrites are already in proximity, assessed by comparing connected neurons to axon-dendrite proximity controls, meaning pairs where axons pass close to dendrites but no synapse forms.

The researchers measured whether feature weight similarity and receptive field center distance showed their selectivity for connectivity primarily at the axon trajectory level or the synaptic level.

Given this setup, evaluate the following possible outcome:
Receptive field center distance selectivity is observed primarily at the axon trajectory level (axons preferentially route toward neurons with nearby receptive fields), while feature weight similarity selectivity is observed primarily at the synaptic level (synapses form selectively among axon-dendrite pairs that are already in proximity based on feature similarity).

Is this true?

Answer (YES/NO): YES